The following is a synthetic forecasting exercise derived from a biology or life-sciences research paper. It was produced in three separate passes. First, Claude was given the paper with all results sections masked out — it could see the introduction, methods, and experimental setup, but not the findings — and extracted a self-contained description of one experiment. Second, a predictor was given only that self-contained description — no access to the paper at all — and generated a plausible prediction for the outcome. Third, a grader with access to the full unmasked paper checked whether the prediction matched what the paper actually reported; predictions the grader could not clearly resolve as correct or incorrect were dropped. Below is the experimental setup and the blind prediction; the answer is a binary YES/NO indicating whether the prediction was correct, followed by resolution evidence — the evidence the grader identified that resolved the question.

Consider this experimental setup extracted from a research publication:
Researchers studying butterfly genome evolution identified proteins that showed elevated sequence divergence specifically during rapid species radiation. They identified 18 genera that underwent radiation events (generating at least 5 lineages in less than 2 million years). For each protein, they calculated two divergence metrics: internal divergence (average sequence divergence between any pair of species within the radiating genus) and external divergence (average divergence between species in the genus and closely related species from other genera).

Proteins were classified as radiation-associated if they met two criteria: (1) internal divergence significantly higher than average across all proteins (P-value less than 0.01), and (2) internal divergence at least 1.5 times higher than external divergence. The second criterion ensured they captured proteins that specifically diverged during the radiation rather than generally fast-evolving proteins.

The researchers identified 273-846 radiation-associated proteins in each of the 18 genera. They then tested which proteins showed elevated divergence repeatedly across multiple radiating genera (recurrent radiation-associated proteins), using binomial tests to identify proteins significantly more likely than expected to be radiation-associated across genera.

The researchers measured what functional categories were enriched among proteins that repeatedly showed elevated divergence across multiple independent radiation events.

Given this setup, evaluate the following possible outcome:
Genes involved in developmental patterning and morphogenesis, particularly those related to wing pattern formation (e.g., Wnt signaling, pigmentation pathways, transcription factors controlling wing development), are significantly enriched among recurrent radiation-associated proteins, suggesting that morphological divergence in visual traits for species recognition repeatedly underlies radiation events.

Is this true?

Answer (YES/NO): NO